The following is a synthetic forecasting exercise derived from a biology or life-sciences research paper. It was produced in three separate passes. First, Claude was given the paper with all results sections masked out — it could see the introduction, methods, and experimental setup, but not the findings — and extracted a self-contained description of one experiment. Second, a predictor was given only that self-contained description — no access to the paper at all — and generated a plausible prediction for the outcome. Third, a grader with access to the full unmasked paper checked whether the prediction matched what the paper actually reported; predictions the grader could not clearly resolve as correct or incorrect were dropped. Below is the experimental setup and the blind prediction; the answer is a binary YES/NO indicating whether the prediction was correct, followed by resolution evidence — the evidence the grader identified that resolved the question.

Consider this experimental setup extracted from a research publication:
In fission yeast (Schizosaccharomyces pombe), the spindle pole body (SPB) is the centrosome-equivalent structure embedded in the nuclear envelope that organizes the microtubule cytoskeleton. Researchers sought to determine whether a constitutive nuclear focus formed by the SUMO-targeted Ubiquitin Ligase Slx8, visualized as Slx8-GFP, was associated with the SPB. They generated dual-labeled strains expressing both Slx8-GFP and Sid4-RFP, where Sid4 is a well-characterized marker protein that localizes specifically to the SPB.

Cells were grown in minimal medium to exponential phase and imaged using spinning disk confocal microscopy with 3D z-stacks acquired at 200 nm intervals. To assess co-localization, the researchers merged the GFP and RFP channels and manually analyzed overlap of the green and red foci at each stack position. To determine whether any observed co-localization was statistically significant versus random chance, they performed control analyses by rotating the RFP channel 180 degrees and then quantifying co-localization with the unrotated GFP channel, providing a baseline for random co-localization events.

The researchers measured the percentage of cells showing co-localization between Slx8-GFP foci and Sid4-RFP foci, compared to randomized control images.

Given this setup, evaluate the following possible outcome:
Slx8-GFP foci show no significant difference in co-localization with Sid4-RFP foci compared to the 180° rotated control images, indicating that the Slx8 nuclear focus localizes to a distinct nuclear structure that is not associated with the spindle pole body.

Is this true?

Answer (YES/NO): NO